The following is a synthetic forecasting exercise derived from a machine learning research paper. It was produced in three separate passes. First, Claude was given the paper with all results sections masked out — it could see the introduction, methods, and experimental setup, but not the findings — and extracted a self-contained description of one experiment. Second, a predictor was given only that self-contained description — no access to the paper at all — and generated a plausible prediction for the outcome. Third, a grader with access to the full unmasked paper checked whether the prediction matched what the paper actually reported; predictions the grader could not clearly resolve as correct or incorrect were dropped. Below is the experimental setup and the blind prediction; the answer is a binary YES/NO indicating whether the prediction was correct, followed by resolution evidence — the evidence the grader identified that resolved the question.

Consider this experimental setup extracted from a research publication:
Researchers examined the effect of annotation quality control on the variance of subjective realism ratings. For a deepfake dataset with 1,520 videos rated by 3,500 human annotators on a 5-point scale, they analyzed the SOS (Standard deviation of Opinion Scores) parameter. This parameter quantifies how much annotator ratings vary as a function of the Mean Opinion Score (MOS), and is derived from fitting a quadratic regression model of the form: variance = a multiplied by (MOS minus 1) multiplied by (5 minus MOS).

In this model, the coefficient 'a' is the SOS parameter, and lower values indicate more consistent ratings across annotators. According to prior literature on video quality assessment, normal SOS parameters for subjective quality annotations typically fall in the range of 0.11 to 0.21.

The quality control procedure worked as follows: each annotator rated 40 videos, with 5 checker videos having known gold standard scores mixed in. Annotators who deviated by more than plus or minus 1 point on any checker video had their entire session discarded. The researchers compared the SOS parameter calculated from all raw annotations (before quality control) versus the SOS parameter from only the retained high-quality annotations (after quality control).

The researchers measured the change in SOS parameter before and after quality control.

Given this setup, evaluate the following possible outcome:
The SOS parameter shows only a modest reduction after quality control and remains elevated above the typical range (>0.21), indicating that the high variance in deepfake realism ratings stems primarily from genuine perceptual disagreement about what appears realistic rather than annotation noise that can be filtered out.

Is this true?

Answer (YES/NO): NO